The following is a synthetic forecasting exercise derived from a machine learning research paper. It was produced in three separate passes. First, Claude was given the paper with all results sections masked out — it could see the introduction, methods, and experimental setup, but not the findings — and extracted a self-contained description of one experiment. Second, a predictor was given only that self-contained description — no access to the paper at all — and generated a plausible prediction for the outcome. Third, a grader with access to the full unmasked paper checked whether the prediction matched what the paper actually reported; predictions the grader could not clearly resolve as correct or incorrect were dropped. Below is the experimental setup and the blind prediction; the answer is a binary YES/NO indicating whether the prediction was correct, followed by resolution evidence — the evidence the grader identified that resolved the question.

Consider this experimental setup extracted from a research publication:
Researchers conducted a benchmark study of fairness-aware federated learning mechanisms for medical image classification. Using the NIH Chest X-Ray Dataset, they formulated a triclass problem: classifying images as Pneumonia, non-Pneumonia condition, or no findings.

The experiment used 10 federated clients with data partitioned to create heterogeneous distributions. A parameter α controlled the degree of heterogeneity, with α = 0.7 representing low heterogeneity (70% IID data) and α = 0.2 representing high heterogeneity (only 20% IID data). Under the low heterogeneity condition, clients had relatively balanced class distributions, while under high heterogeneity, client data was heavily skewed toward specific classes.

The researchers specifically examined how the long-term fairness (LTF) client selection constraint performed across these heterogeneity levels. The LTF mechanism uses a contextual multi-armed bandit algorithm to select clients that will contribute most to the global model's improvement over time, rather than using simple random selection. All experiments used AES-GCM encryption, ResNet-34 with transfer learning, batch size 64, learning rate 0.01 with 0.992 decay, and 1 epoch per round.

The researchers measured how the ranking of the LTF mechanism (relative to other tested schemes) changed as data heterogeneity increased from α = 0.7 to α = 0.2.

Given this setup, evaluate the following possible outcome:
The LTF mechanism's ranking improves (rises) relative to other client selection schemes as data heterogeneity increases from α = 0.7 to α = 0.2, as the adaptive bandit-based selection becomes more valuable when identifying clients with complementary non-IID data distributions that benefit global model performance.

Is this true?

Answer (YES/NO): NO